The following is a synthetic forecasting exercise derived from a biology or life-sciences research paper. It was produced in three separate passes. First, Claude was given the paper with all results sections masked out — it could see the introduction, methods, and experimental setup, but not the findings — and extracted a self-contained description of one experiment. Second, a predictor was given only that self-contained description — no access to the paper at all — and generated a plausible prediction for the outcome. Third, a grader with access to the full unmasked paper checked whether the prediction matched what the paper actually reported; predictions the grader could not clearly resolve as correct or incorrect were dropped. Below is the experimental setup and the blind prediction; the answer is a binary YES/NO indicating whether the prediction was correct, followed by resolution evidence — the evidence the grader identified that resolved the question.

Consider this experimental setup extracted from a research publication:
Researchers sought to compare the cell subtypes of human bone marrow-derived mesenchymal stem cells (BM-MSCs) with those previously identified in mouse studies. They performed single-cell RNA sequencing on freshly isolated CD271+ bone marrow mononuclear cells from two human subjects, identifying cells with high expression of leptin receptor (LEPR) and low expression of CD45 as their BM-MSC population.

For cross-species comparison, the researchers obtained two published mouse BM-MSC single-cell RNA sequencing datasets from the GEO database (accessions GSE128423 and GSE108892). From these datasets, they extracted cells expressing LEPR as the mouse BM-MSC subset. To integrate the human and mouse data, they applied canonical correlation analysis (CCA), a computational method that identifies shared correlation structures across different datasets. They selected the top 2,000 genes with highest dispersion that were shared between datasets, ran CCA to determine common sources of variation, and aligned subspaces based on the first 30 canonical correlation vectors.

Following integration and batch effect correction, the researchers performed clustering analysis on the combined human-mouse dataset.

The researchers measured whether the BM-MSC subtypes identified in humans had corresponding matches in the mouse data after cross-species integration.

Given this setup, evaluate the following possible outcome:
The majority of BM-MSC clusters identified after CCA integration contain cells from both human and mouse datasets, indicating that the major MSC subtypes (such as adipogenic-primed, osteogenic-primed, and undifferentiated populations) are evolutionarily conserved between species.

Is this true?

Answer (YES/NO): NO